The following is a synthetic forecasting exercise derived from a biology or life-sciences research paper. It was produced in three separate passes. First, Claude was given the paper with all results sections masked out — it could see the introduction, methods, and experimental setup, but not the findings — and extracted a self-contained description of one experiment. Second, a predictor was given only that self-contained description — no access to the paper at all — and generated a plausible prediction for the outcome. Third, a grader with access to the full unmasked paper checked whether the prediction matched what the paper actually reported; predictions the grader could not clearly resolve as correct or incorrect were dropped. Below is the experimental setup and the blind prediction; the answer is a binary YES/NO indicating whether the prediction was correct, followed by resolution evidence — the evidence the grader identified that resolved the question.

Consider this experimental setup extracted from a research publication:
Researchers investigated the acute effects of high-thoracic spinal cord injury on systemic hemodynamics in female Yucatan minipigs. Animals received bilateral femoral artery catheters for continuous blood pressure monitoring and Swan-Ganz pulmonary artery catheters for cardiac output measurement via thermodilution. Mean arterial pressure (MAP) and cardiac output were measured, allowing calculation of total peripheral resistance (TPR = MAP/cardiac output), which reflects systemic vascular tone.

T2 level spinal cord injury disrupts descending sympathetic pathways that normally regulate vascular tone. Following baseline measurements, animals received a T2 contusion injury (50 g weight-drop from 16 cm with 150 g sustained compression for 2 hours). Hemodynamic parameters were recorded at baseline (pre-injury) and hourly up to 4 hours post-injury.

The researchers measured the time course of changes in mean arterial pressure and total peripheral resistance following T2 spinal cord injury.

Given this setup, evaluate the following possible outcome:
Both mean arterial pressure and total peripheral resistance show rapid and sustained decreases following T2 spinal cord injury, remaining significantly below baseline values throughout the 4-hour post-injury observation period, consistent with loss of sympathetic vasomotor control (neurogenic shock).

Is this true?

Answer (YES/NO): YES